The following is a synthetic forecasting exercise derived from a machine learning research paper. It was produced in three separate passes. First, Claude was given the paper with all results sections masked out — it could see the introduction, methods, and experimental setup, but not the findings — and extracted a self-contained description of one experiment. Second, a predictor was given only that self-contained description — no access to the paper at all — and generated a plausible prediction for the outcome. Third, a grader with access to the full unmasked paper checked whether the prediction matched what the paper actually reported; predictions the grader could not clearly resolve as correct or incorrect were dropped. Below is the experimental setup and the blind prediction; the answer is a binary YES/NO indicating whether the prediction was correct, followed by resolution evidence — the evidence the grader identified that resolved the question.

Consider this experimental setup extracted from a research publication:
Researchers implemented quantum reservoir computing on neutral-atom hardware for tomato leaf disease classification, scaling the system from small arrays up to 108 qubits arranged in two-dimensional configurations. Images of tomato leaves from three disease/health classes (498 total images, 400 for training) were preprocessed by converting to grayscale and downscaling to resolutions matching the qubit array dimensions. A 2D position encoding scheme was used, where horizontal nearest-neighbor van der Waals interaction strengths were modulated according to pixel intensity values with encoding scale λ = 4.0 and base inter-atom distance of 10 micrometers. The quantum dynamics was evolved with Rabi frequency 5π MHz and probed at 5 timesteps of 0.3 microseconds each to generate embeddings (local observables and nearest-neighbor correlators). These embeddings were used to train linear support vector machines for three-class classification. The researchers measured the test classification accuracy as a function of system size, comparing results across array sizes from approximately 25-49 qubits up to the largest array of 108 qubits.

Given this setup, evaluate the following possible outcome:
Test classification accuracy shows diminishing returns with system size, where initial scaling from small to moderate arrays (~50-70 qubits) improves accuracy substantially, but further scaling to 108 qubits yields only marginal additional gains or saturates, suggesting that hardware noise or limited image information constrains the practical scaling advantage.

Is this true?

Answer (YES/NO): NO